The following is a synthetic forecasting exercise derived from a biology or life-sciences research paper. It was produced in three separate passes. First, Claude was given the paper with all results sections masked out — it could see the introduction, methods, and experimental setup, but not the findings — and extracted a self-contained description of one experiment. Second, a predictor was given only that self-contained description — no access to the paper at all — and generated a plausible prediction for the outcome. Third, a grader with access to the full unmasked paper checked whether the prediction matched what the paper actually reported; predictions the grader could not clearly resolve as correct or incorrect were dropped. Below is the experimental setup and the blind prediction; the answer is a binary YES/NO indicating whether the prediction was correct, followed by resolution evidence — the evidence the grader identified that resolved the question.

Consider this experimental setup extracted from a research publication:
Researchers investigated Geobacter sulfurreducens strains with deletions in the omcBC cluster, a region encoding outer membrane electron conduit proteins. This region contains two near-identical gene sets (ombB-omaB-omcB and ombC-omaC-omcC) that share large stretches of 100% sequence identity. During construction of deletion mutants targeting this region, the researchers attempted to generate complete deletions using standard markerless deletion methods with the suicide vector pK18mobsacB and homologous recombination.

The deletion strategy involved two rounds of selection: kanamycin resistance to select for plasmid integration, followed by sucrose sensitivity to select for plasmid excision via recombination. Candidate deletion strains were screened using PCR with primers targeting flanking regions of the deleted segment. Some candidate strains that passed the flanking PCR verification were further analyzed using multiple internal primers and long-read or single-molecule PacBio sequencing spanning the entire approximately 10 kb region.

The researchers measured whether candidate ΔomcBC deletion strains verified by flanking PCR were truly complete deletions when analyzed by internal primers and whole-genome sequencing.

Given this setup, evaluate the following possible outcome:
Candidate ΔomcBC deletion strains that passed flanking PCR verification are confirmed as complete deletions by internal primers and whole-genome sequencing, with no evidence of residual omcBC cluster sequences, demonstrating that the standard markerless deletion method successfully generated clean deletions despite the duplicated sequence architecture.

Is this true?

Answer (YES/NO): NO